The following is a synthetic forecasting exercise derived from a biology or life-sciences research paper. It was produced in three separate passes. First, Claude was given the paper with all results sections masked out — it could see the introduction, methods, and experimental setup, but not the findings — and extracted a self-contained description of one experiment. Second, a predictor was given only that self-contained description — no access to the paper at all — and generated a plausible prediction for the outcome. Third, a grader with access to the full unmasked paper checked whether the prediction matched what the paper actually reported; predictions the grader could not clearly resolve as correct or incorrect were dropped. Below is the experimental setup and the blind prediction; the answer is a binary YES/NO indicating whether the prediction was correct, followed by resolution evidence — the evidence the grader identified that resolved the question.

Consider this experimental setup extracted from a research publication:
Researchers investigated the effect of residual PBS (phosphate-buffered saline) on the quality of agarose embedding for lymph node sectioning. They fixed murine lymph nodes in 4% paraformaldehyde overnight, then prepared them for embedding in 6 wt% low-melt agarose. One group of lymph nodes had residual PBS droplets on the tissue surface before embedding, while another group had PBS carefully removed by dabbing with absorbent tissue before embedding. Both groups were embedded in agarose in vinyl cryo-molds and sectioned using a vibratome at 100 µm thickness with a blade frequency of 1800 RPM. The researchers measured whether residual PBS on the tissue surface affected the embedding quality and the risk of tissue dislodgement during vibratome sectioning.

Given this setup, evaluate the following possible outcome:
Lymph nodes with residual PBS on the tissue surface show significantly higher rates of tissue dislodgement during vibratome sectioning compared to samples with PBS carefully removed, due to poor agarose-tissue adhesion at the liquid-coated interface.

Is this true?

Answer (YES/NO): YES